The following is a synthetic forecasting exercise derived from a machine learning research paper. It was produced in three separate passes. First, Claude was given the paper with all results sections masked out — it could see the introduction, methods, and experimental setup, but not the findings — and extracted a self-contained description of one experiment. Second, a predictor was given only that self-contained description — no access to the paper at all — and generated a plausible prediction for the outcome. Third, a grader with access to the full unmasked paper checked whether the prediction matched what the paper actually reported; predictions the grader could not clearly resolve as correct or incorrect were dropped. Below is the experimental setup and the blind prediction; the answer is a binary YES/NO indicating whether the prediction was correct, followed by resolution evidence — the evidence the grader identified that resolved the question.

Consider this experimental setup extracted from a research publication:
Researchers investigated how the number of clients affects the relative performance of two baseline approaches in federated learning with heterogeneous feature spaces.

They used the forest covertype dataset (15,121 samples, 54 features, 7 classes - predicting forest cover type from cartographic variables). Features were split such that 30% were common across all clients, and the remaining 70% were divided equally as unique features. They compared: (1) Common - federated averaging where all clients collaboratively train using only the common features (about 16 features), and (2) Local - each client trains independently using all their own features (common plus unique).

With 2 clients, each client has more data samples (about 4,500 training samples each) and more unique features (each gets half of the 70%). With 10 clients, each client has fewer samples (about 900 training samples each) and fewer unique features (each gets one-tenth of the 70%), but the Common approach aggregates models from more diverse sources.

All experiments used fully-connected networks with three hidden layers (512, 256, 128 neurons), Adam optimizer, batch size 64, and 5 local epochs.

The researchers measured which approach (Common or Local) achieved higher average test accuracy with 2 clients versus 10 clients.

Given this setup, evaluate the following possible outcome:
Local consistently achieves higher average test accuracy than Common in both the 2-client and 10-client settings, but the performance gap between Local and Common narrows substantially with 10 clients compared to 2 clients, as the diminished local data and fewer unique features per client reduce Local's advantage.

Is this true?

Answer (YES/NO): NO